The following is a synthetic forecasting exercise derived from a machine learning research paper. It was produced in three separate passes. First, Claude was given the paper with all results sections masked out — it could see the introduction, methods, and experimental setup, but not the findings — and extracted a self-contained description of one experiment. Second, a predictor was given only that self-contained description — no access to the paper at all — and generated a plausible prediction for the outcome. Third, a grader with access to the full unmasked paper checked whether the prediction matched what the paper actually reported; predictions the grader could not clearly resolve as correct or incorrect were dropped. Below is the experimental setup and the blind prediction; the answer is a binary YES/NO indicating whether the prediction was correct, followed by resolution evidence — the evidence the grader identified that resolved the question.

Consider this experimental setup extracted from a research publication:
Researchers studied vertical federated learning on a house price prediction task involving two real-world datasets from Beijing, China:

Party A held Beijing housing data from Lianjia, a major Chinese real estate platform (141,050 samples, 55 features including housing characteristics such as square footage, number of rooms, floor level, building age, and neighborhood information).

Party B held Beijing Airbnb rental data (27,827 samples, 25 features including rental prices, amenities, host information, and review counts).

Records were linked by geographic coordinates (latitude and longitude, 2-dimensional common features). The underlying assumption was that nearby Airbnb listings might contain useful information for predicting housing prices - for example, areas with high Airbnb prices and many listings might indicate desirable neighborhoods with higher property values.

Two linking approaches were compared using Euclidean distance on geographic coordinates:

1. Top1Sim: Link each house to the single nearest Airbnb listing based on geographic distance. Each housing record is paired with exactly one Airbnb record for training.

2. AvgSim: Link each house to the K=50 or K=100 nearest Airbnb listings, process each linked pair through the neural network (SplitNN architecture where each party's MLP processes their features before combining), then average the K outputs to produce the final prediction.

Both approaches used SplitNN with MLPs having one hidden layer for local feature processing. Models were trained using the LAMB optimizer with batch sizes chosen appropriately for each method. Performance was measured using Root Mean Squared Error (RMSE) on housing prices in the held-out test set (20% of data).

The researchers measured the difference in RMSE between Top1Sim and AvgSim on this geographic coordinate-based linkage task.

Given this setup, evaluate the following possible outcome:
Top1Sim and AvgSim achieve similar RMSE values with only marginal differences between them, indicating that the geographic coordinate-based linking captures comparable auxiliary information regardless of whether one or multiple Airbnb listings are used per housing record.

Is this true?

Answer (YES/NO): NO